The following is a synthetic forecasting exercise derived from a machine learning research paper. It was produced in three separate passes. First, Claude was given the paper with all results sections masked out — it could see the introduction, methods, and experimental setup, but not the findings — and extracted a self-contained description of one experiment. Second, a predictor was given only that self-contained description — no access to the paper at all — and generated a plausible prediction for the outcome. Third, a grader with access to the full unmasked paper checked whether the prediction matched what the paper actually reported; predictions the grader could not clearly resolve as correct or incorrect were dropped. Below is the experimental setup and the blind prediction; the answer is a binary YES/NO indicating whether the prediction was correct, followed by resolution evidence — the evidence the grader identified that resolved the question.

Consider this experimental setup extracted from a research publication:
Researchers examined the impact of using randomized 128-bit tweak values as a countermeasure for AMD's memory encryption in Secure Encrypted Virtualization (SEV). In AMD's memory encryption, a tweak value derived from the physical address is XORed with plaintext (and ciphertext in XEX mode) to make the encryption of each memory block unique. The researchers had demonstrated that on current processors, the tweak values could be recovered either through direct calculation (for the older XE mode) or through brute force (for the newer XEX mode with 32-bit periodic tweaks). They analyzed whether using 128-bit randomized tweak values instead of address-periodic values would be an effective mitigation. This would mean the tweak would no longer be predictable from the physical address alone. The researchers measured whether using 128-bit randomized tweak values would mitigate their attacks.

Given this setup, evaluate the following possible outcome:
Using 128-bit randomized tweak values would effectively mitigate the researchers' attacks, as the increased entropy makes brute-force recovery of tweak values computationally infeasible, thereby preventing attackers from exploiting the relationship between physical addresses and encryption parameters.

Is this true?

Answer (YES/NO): YES